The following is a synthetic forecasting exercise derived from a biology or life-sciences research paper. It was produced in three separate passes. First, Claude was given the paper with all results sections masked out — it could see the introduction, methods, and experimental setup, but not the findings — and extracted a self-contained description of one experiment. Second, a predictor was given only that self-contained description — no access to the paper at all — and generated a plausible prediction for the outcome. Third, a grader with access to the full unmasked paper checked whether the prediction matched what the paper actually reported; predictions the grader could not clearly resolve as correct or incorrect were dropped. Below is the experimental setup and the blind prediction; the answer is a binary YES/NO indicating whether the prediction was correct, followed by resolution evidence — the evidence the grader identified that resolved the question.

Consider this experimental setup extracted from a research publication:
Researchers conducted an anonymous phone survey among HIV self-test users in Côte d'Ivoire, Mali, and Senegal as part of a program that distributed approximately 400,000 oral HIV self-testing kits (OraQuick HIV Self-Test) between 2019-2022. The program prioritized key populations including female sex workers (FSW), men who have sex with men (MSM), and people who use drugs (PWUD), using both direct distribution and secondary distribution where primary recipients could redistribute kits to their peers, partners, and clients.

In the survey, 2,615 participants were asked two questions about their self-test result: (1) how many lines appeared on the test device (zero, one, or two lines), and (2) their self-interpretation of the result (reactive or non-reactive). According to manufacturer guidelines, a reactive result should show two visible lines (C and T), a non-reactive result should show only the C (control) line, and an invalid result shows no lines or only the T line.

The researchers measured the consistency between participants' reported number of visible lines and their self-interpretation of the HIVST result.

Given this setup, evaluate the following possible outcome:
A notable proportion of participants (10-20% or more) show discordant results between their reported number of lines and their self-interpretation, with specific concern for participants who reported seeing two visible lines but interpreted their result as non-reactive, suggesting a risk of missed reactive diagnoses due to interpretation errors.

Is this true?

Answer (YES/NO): NO